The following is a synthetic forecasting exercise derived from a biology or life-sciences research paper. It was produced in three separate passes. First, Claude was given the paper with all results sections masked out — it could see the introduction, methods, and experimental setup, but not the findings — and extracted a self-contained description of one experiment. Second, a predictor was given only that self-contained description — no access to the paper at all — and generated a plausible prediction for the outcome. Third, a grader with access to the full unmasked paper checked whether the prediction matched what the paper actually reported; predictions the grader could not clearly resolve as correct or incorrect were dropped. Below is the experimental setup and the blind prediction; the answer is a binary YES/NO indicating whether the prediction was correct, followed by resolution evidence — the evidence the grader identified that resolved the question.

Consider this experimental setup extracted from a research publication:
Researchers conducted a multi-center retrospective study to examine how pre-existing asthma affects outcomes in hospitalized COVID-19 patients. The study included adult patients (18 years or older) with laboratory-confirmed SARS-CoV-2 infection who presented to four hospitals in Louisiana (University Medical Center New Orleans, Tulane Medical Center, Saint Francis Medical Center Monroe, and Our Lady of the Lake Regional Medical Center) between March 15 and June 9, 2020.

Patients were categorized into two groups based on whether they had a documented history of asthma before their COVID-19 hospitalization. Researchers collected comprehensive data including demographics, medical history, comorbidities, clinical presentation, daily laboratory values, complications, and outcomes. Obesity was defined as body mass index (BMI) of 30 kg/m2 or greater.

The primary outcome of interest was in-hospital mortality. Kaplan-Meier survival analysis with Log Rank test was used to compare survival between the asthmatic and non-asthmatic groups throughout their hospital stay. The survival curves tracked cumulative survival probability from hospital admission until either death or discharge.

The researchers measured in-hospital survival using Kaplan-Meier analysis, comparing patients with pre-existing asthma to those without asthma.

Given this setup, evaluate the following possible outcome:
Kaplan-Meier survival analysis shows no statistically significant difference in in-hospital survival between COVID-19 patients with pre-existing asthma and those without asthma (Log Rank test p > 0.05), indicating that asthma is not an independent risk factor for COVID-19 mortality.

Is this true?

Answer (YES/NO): YES